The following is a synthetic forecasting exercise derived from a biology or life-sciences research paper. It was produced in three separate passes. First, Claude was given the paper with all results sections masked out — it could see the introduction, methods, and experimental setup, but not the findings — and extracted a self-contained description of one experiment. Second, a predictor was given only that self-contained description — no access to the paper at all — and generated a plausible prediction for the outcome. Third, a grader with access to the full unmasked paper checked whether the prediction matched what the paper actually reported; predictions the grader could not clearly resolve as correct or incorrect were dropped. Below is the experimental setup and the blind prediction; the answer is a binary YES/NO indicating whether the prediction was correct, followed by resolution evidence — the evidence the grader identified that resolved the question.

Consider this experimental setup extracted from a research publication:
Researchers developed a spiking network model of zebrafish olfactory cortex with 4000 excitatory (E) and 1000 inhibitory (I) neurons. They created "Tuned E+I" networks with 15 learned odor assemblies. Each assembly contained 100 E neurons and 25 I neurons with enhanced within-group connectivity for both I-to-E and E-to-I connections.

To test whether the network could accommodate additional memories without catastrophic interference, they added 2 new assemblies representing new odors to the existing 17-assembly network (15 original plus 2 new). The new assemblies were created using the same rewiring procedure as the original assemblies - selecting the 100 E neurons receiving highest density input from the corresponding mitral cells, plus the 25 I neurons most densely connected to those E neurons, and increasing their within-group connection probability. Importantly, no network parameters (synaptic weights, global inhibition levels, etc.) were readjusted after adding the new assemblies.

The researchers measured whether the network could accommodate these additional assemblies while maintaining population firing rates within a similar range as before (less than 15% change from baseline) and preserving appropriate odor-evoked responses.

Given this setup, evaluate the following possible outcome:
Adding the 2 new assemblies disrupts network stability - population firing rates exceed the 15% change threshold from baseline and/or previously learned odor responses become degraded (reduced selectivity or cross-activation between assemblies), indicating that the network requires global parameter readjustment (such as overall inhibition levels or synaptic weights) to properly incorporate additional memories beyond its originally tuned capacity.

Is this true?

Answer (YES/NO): NO